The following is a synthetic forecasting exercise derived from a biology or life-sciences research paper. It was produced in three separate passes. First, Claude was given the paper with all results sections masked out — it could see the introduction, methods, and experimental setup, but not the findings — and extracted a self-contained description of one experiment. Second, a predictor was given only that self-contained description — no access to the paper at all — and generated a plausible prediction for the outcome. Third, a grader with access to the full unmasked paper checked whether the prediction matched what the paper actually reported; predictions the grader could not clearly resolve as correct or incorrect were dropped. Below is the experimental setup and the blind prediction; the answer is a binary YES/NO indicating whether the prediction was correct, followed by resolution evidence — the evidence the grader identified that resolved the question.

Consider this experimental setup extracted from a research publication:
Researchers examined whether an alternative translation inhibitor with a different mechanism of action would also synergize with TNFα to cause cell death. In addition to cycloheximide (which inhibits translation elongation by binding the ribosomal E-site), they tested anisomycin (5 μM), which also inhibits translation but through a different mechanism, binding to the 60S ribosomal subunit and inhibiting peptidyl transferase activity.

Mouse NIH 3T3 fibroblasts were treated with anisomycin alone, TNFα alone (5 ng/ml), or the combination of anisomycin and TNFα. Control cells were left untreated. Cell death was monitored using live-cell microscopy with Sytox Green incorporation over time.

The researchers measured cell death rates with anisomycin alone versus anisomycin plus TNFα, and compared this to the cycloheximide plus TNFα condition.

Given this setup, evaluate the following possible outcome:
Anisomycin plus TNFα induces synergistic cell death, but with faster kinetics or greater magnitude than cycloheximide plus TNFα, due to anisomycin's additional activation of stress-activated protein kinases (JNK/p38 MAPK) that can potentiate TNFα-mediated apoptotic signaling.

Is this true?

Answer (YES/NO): NO